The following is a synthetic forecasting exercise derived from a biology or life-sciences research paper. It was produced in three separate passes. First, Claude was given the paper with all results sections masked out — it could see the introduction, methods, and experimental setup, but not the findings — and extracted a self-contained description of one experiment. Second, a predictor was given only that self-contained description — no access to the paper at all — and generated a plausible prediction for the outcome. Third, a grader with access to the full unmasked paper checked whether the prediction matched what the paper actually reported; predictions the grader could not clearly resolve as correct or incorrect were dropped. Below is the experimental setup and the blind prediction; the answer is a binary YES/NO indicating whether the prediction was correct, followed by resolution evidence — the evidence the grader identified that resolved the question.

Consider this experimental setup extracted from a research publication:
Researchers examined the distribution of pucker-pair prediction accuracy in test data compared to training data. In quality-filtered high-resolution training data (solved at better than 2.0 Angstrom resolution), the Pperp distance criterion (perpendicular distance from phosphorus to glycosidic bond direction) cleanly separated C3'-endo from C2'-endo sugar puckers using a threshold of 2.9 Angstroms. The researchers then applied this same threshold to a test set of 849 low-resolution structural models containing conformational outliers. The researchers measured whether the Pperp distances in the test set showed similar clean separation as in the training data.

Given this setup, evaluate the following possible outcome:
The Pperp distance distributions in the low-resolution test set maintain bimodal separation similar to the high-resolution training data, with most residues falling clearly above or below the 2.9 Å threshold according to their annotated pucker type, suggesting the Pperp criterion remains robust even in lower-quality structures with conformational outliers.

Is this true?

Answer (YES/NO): NO